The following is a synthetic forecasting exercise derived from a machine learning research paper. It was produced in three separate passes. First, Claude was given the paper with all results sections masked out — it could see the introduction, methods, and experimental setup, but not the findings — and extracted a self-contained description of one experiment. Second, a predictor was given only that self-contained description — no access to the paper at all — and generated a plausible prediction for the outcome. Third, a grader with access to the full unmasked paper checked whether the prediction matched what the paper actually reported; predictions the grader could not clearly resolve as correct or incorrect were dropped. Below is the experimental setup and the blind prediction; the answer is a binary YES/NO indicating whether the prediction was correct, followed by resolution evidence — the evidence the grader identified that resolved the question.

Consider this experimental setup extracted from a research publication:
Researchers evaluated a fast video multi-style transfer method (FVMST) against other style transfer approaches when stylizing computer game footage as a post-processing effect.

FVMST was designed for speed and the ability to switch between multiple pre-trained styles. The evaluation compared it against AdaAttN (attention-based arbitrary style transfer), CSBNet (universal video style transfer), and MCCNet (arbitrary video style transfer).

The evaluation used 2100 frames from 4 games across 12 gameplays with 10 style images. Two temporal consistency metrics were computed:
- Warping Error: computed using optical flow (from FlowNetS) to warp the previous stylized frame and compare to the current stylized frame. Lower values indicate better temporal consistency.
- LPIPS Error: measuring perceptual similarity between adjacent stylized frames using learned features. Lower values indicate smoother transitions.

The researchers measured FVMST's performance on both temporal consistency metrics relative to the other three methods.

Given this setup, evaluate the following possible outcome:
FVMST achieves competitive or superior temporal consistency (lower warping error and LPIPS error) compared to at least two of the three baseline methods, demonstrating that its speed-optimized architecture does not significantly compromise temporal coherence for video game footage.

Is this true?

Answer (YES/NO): NO